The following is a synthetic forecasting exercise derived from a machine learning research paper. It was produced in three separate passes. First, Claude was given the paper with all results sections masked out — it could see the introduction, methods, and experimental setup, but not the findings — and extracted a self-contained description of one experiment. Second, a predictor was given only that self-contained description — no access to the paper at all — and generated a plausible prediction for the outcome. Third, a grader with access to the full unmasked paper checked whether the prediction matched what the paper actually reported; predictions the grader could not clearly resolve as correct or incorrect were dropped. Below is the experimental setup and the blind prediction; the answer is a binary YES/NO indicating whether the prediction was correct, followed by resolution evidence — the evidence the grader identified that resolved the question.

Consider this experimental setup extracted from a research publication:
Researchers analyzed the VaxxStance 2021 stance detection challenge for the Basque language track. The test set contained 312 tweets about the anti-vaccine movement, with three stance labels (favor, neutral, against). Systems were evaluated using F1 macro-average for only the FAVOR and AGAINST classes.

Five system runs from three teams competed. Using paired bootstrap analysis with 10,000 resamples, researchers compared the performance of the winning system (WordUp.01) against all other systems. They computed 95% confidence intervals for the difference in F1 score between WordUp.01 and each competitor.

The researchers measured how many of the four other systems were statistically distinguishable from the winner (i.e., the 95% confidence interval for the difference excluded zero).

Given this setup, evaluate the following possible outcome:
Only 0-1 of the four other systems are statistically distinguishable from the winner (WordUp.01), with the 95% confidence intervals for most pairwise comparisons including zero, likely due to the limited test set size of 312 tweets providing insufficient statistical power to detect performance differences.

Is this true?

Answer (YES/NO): NO